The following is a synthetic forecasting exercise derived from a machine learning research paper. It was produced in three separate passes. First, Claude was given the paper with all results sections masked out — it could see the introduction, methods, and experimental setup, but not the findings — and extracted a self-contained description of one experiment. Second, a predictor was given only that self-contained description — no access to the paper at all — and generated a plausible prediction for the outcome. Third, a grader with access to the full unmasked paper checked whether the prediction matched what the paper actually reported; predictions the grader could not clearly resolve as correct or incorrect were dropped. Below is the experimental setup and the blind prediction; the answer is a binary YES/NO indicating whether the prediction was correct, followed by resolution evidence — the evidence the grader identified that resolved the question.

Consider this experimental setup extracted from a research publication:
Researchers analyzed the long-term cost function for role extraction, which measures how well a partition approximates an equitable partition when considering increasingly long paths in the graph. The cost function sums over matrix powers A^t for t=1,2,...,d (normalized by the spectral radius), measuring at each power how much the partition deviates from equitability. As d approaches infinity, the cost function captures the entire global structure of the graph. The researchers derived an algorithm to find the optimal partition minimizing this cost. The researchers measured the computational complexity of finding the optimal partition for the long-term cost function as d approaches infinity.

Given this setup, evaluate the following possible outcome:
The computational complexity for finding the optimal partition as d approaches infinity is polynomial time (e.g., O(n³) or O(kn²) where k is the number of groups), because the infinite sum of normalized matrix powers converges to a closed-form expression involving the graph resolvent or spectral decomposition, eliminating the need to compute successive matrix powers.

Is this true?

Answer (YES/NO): YES